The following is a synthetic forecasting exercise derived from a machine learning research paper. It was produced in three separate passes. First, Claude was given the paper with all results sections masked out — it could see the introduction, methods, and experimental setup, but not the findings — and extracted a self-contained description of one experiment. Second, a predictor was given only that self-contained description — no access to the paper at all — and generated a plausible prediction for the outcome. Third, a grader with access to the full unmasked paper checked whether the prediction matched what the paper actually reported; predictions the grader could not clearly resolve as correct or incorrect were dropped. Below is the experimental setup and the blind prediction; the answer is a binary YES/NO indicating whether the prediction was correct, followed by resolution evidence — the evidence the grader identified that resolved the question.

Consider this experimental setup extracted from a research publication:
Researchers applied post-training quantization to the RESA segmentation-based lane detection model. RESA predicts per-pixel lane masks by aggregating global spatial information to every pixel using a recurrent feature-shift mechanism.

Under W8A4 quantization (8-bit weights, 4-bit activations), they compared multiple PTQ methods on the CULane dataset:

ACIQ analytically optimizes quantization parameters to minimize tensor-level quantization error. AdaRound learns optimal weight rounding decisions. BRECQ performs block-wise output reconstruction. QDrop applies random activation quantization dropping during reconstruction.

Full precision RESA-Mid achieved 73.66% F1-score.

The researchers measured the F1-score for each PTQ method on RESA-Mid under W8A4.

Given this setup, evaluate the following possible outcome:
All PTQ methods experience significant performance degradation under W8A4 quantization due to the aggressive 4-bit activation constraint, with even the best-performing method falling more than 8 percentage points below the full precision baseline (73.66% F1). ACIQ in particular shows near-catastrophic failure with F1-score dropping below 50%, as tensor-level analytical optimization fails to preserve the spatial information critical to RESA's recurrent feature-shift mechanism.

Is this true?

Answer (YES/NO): NO